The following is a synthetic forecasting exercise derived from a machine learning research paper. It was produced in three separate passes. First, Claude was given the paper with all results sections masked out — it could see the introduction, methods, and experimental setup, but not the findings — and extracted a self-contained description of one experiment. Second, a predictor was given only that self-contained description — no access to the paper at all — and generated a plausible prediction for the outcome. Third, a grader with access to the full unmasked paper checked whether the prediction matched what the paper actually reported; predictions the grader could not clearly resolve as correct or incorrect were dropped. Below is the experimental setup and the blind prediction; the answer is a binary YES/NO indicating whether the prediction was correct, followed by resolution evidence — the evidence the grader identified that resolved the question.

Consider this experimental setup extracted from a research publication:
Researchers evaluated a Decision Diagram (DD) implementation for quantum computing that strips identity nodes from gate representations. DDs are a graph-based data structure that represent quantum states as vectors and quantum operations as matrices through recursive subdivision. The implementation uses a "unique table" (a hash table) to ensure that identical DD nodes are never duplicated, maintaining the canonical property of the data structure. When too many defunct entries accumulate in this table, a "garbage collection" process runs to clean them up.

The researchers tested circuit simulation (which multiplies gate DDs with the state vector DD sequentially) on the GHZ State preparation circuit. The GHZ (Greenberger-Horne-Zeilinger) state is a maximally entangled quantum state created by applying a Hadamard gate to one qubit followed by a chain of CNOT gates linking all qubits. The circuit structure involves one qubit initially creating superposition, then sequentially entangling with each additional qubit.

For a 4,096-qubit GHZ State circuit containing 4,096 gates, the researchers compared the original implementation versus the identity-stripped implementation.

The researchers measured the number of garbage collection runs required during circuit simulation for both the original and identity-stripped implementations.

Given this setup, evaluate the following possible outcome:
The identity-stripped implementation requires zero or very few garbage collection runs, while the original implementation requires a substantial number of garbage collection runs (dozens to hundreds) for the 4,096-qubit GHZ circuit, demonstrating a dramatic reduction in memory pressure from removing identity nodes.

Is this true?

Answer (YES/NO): YES